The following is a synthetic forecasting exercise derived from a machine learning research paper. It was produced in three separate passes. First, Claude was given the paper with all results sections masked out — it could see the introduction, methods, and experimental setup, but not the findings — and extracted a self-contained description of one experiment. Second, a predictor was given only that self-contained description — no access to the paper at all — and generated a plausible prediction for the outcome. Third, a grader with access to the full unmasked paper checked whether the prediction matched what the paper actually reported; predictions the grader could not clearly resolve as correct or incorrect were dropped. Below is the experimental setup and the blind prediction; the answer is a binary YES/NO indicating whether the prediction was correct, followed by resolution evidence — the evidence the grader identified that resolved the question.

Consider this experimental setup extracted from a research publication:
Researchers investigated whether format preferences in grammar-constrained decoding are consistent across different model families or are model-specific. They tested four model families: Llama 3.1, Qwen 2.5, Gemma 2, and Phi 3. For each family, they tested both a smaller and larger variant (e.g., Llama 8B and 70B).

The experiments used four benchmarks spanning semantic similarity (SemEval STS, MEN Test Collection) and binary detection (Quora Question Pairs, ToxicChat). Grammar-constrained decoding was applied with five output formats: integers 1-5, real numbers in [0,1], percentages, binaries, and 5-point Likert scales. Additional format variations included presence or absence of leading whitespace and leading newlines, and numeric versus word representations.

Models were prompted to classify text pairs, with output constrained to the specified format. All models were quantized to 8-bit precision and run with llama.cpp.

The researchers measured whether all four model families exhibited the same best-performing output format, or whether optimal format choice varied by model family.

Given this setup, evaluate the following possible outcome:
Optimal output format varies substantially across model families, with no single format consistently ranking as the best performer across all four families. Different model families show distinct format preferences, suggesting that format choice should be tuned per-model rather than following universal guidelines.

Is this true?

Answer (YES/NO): NO